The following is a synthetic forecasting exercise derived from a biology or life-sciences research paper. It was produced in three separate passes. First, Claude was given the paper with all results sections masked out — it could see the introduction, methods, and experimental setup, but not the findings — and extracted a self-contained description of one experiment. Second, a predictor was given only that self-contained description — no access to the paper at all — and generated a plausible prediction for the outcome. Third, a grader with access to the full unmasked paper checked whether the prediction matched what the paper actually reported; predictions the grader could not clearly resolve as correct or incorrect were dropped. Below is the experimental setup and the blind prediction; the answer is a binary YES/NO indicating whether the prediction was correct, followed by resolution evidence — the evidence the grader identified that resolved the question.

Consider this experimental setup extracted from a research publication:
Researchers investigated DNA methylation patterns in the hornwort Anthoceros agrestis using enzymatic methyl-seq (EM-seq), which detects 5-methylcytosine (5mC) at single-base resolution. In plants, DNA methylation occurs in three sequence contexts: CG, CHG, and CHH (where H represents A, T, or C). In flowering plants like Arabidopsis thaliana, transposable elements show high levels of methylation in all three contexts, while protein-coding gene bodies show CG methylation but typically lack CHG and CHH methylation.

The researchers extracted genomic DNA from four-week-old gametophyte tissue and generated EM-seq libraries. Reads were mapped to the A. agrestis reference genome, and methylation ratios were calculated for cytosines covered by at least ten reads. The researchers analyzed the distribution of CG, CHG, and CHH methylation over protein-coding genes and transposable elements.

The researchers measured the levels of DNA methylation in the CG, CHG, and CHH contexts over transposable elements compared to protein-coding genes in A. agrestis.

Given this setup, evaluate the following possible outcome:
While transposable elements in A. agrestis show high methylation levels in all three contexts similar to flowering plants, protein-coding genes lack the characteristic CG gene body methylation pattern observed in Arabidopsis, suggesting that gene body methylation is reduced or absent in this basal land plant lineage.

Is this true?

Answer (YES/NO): NO